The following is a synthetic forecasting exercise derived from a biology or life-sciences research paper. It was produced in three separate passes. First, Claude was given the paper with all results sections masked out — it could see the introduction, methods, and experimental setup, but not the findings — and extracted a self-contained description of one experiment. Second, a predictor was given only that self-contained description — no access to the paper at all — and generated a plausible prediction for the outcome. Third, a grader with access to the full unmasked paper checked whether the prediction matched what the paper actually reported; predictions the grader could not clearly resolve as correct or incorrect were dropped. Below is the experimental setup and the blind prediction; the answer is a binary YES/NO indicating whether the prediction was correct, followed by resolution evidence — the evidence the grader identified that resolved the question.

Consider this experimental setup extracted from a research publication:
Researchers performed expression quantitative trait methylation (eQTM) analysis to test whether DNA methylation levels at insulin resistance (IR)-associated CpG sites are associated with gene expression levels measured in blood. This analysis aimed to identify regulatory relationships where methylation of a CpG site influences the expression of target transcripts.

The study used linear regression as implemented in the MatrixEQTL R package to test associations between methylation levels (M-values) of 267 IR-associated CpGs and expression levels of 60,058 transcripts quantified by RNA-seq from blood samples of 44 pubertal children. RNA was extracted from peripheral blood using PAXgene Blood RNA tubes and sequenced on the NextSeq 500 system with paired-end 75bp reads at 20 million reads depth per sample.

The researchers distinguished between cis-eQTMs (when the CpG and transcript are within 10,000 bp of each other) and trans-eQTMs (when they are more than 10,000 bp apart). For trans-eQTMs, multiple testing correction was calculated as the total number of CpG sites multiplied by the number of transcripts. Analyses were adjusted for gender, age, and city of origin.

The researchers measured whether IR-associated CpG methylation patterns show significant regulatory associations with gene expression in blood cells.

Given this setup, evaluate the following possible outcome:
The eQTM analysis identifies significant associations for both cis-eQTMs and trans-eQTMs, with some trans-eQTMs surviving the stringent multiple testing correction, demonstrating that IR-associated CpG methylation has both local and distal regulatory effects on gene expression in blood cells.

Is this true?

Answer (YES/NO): YES